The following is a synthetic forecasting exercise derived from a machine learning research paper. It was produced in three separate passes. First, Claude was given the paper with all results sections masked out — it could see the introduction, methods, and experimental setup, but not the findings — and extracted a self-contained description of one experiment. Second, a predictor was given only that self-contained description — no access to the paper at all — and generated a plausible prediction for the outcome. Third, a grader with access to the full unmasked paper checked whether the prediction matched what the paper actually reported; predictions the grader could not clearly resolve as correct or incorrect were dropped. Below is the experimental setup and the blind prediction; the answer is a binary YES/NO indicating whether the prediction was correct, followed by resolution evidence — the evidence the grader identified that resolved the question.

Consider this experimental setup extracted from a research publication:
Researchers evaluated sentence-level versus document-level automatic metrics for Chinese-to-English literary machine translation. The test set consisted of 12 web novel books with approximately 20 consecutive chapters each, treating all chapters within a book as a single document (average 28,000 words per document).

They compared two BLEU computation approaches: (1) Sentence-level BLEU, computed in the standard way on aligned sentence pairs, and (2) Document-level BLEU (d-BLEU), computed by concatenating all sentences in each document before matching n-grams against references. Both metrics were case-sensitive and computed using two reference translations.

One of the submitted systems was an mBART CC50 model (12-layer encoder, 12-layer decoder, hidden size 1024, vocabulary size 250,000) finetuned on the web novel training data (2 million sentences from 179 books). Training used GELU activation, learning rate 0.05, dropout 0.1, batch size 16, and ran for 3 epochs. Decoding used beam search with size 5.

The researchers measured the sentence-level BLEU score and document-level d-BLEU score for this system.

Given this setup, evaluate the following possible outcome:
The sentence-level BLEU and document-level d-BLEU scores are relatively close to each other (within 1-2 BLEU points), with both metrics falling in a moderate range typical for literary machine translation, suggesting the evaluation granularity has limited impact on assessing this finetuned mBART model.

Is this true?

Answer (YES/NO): NO